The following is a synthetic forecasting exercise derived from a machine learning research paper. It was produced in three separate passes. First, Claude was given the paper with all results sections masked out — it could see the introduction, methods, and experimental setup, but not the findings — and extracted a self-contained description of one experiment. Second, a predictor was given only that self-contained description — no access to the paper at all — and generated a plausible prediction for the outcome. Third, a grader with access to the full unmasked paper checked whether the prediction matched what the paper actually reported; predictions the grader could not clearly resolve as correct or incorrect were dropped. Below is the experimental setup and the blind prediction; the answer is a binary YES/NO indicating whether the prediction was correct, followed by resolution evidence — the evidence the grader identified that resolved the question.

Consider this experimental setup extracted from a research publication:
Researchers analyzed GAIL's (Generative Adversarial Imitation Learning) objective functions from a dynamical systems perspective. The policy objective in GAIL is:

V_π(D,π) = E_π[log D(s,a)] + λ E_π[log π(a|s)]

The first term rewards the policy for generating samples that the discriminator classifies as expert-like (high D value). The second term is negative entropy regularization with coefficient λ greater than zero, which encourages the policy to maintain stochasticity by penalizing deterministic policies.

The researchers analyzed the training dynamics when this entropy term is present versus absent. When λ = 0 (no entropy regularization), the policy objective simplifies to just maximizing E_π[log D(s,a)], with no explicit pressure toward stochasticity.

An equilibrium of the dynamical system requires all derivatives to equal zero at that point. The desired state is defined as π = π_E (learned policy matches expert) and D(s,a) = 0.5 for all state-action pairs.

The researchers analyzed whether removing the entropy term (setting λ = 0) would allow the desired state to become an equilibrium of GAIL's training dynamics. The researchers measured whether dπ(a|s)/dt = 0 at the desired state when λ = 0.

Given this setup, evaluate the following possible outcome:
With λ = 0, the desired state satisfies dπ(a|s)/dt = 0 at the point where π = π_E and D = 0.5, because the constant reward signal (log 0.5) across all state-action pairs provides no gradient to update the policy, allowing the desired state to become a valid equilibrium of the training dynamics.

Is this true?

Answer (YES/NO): YES